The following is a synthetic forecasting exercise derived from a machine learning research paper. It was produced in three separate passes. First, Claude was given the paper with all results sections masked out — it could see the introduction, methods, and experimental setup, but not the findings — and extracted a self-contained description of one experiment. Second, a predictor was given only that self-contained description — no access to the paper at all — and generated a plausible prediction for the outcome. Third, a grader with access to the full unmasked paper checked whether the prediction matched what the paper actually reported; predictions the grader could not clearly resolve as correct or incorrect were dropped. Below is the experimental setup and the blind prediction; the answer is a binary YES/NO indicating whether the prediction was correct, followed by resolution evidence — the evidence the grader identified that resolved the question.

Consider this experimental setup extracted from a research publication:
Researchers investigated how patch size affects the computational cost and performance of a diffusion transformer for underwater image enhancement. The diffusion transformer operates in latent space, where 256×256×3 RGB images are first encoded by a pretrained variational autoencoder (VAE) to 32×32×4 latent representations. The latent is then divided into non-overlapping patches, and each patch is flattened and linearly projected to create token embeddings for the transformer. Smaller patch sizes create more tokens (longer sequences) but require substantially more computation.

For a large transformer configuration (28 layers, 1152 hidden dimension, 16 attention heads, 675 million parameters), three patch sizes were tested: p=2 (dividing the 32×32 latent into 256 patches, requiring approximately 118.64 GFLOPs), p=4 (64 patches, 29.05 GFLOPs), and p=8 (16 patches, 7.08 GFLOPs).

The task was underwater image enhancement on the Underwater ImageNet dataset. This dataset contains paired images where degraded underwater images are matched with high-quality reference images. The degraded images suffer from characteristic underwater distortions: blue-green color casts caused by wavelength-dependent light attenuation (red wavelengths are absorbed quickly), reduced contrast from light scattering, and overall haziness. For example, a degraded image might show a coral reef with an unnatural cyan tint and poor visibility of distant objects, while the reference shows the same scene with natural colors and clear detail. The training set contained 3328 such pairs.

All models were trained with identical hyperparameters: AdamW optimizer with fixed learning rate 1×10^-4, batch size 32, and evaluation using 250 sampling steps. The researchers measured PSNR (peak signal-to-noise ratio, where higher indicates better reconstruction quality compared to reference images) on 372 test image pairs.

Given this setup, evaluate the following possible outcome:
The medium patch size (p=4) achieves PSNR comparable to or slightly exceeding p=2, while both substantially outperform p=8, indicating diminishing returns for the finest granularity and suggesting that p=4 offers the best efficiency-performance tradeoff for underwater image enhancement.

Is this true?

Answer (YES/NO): NO